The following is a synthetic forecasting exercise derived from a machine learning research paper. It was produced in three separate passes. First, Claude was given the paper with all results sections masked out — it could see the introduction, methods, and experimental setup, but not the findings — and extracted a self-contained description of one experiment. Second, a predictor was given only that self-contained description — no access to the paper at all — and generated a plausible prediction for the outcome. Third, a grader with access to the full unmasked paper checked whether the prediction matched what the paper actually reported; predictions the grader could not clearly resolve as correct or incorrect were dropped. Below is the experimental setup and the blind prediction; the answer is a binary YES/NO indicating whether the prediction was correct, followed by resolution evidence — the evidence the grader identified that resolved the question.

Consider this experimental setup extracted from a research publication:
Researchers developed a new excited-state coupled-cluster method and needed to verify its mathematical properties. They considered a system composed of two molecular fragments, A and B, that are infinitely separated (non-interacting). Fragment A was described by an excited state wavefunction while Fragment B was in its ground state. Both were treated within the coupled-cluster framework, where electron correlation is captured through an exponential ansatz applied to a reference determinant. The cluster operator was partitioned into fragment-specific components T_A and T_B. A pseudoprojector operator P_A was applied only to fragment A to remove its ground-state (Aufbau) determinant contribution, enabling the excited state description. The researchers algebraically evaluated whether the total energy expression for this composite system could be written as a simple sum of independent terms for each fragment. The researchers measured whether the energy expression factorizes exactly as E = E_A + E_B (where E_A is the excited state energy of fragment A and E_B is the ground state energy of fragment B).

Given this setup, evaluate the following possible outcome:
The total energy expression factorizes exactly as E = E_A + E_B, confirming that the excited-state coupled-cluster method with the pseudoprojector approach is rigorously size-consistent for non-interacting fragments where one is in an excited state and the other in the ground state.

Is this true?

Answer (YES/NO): YES